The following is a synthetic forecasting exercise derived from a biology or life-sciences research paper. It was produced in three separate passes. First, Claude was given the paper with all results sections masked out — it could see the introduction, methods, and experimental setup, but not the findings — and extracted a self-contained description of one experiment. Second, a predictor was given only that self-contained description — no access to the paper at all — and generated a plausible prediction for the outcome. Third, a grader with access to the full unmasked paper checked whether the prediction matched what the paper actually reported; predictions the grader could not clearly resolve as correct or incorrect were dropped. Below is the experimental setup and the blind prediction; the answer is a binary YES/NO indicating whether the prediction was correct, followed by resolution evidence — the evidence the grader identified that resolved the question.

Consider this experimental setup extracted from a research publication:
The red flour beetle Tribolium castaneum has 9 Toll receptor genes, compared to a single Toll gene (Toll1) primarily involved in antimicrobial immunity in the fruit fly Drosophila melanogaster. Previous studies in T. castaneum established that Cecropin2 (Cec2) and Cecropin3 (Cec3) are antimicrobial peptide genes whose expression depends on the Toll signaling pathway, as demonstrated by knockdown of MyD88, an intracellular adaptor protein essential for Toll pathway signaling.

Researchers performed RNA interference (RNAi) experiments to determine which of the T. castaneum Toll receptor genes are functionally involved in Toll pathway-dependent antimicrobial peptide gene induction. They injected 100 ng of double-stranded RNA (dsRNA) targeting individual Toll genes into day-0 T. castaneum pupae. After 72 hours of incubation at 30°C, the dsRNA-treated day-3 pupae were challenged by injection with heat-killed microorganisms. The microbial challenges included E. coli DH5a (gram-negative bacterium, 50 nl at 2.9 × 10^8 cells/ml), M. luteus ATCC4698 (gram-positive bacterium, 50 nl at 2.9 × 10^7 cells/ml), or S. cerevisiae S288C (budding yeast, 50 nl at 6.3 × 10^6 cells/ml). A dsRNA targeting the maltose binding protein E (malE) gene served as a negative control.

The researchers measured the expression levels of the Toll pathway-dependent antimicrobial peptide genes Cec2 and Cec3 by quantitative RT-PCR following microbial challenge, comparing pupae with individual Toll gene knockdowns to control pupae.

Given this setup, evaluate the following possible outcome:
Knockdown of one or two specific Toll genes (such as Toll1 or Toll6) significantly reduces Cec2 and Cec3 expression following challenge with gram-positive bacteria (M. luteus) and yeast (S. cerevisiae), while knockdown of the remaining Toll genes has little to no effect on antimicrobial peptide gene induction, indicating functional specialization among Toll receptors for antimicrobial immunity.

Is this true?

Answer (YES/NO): NO